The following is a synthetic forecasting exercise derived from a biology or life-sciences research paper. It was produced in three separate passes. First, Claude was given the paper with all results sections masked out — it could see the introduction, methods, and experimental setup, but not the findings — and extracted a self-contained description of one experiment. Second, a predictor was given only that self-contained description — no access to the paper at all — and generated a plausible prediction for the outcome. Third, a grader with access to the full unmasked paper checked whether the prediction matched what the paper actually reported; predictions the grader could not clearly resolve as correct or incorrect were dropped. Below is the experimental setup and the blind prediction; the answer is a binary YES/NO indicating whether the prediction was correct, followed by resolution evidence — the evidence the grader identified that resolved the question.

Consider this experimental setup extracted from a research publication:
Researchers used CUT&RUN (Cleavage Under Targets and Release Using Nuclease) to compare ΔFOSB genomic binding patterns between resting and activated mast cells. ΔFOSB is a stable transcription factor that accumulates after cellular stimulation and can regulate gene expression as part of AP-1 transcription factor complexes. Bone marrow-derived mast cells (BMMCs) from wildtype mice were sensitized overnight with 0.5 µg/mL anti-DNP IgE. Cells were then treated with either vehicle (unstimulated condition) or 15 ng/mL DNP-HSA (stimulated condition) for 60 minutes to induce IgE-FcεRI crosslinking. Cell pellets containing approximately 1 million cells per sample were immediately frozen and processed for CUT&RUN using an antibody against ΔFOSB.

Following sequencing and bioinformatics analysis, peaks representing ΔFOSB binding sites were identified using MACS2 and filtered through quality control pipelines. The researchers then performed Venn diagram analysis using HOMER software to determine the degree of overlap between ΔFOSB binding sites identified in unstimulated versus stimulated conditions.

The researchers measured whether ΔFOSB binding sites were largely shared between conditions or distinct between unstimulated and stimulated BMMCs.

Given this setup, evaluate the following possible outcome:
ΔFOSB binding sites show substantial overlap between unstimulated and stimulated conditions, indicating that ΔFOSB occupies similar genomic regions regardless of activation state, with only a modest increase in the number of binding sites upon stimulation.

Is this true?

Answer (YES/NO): NO